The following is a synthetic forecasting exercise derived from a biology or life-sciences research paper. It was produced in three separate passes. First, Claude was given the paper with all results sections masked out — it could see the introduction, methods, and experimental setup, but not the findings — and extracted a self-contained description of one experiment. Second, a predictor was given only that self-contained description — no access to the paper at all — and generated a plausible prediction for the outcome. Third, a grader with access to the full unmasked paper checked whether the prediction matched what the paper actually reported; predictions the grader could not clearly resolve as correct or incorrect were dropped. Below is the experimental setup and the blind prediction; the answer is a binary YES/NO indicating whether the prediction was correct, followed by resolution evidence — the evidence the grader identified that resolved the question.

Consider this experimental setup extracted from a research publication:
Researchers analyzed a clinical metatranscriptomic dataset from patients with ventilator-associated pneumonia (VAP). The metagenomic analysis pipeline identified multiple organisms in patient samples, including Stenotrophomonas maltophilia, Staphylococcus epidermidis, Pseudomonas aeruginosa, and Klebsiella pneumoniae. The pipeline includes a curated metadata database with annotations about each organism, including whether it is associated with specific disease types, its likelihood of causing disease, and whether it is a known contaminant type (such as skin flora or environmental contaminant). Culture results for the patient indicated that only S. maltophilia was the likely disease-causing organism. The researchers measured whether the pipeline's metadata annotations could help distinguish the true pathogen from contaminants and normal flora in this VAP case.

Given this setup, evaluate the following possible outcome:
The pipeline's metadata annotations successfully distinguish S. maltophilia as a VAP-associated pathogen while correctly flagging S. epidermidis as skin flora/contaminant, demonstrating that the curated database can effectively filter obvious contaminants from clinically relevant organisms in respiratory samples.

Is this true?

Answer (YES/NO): YES